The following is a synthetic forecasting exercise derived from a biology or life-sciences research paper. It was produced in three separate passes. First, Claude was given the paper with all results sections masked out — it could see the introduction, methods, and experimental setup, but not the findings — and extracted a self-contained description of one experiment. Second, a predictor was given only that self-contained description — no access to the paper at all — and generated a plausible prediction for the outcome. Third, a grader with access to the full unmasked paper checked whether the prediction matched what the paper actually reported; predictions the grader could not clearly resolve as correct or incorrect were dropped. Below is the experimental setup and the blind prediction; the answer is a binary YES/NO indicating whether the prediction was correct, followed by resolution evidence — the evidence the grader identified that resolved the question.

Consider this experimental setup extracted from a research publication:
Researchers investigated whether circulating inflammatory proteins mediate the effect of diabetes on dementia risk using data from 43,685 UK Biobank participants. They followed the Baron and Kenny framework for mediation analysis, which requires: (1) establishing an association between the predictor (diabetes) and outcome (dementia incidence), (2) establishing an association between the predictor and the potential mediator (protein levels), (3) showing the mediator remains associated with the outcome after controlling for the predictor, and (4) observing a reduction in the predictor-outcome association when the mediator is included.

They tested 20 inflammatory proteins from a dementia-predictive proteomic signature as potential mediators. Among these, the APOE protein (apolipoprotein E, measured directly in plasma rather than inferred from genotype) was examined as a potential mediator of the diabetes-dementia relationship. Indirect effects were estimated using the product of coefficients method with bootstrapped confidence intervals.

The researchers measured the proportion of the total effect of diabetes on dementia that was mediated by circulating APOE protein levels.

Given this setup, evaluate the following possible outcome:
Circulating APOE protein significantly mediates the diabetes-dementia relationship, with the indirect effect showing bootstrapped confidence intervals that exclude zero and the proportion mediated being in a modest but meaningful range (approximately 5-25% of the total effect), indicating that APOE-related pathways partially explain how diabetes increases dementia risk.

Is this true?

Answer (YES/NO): YES